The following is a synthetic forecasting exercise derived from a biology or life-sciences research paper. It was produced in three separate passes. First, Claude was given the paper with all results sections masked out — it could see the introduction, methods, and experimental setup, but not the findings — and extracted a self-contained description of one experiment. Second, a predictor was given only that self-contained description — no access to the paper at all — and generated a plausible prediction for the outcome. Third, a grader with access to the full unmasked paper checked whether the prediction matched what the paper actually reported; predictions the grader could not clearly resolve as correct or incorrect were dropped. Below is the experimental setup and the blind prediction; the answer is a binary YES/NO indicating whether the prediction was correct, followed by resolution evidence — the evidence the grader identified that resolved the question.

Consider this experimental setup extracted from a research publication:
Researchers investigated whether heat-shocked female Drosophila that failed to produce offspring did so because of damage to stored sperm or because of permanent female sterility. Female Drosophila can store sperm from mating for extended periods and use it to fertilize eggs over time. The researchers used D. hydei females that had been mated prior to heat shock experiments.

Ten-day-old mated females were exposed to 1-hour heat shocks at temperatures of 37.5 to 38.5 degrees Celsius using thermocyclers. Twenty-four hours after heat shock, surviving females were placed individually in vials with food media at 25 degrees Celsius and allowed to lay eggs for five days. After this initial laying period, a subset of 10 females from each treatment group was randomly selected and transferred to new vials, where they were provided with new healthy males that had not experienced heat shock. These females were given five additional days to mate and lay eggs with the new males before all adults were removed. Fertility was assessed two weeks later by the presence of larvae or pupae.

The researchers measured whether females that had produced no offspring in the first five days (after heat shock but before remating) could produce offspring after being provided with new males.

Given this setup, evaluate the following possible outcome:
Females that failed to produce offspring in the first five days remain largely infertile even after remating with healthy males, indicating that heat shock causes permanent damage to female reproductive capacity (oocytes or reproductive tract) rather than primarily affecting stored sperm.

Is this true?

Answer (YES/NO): NO